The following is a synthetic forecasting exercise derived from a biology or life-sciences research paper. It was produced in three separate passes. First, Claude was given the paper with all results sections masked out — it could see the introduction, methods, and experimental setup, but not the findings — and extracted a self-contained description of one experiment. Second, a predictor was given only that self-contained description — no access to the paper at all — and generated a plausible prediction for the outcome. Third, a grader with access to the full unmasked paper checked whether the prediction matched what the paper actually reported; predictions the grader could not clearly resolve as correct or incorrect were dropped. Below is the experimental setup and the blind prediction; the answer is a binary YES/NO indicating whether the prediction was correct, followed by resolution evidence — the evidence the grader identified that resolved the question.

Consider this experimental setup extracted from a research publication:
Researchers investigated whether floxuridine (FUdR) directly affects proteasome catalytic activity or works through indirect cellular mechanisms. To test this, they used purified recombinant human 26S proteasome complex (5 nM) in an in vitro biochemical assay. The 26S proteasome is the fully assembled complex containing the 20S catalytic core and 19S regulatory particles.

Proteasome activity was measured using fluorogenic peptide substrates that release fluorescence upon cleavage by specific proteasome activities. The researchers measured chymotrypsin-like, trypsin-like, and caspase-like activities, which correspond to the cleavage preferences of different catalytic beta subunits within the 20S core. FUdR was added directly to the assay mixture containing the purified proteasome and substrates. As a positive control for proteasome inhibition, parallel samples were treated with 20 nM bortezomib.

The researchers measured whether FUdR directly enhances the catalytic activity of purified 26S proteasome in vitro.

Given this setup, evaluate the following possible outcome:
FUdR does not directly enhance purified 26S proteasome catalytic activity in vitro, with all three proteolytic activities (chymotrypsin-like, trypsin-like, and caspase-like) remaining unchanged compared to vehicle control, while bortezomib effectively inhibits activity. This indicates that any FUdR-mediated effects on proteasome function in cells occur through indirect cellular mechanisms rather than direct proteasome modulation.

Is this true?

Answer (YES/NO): YES